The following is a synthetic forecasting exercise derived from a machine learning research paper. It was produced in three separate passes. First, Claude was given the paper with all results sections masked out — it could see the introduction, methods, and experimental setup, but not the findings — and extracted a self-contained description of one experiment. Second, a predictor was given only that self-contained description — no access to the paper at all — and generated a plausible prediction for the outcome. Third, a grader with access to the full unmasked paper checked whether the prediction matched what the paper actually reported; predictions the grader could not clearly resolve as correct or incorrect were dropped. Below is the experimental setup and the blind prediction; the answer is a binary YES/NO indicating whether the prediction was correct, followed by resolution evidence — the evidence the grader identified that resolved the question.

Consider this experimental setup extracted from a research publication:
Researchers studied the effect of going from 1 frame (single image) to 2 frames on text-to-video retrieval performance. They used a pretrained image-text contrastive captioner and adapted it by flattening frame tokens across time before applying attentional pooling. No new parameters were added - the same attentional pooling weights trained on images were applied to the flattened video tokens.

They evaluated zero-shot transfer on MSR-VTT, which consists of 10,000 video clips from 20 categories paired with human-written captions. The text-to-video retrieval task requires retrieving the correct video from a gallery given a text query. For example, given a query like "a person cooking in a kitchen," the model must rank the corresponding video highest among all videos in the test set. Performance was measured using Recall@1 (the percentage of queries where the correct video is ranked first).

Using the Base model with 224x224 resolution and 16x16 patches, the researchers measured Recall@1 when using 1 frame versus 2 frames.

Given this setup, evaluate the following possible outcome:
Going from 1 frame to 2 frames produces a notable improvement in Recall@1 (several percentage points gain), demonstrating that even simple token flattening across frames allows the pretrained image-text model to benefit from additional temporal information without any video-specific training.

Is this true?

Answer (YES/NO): YES